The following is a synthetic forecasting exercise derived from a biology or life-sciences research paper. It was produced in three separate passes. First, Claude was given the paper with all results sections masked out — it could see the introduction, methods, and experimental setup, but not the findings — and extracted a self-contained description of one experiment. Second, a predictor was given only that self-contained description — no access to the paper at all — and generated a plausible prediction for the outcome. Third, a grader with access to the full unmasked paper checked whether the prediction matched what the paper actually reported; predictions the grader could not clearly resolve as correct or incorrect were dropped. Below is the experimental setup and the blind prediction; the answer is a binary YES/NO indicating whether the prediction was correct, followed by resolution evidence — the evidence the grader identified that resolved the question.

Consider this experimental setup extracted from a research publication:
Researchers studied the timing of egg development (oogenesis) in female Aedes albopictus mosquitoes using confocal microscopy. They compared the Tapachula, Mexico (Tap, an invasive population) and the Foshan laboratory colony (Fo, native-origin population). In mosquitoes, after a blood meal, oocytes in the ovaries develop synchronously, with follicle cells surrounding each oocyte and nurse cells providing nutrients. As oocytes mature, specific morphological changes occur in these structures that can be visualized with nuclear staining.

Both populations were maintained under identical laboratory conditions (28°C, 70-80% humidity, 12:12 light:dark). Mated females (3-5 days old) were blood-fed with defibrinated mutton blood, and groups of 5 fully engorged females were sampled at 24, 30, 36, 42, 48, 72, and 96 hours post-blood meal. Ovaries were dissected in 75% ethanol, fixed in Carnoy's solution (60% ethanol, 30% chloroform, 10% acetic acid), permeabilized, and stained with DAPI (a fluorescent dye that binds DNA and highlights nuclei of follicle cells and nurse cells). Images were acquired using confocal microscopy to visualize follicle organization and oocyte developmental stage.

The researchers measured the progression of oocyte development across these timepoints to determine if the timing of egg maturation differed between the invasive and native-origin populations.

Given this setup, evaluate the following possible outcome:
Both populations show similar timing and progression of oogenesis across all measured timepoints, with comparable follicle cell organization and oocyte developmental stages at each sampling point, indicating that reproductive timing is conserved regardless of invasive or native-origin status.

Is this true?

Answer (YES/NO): NO